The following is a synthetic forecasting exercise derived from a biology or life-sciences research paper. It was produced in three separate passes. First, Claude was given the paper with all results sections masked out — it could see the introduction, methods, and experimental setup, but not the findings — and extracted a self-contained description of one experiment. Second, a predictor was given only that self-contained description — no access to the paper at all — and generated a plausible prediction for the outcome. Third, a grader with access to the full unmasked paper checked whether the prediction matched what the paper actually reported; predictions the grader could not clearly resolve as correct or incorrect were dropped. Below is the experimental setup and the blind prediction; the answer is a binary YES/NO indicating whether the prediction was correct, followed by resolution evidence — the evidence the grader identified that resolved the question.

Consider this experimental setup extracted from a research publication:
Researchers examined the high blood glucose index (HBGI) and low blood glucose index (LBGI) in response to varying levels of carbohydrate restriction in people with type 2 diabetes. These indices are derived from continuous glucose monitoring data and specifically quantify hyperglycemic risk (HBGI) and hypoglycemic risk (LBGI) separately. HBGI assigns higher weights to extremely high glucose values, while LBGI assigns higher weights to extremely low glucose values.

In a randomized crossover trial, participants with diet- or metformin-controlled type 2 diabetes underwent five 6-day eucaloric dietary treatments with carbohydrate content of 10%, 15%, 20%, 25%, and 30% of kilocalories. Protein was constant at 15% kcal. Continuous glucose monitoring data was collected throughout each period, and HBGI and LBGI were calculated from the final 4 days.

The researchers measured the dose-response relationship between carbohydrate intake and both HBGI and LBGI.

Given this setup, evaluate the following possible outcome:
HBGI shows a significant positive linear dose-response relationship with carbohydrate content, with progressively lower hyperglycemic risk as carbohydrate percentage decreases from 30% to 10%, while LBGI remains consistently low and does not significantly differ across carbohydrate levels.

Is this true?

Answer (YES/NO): NO